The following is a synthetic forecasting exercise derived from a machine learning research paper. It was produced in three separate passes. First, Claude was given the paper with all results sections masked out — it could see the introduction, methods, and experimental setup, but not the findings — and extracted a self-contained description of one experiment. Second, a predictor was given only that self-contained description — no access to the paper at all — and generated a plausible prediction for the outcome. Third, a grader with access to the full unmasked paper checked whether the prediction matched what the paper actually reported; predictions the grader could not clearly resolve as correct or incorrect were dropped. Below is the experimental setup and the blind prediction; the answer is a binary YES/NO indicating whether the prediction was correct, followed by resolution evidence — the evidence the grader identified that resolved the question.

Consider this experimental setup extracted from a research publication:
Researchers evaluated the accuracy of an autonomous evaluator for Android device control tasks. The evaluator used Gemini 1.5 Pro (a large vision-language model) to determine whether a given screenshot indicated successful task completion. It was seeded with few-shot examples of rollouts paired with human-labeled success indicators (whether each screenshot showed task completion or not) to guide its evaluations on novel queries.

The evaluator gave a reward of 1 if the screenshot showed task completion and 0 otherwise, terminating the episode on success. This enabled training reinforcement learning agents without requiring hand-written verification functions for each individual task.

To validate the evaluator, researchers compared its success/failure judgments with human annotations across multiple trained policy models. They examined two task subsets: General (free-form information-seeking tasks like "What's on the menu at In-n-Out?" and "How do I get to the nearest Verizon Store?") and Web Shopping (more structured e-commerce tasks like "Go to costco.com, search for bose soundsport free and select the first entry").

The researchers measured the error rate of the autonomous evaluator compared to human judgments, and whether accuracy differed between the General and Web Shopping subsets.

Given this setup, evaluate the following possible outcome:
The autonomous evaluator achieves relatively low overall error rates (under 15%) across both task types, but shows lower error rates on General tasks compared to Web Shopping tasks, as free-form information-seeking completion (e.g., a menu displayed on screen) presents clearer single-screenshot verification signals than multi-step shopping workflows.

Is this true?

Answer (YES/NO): NO